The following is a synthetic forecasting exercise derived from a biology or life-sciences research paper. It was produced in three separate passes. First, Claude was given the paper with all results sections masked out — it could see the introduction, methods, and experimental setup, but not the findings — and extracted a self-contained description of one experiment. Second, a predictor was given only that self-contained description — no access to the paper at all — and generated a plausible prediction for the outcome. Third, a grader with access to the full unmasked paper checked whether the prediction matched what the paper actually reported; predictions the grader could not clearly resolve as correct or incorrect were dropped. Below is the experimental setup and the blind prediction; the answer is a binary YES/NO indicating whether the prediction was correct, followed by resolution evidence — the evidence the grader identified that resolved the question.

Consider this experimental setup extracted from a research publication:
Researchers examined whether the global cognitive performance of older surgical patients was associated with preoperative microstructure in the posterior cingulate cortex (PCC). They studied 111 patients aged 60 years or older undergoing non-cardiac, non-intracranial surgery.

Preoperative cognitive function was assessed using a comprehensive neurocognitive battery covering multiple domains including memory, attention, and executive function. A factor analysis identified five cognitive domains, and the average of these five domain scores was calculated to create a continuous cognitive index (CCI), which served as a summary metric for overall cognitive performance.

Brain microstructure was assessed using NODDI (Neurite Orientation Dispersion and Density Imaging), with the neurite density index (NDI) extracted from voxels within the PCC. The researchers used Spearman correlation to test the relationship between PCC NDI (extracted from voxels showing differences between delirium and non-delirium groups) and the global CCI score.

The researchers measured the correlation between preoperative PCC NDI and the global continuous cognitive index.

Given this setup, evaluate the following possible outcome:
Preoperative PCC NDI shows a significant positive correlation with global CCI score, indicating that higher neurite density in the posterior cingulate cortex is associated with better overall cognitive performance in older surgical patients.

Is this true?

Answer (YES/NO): NO